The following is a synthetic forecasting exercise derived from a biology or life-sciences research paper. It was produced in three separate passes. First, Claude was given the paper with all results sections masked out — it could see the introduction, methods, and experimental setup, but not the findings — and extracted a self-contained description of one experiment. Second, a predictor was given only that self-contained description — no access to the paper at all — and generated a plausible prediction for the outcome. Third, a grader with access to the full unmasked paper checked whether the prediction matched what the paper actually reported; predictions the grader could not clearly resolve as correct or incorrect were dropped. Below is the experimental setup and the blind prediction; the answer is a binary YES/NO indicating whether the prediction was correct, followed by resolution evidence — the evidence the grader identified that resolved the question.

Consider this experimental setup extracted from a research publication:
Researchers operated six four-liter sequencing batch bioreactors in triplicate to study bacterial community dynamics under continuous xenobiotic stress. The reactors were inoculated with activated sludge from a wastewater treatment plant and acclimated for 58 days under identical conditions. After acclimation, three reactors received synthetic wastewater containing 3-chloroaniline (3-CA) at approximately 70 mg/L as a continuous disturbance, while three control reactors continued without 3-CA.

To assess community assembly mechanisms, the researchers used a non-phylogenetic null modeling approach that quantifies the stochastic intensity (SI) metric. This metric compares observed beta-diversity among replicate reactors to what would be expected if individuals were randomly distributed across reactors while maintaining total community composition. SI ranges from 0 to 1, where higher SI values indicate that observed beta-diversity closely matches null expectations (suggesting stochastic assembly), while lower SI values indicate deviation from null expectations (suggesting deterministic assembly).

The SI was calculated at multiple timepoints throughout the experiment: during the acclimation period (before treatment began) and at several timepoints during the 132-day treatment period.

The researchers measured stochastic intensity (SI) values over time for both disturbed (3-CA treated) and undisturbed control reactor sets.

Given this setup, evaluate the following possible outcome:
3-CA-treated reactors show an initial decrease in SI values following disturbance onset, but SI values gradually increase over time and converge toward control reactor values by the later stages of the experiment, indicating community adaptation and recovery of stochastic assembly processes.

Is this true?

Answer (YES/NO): NO